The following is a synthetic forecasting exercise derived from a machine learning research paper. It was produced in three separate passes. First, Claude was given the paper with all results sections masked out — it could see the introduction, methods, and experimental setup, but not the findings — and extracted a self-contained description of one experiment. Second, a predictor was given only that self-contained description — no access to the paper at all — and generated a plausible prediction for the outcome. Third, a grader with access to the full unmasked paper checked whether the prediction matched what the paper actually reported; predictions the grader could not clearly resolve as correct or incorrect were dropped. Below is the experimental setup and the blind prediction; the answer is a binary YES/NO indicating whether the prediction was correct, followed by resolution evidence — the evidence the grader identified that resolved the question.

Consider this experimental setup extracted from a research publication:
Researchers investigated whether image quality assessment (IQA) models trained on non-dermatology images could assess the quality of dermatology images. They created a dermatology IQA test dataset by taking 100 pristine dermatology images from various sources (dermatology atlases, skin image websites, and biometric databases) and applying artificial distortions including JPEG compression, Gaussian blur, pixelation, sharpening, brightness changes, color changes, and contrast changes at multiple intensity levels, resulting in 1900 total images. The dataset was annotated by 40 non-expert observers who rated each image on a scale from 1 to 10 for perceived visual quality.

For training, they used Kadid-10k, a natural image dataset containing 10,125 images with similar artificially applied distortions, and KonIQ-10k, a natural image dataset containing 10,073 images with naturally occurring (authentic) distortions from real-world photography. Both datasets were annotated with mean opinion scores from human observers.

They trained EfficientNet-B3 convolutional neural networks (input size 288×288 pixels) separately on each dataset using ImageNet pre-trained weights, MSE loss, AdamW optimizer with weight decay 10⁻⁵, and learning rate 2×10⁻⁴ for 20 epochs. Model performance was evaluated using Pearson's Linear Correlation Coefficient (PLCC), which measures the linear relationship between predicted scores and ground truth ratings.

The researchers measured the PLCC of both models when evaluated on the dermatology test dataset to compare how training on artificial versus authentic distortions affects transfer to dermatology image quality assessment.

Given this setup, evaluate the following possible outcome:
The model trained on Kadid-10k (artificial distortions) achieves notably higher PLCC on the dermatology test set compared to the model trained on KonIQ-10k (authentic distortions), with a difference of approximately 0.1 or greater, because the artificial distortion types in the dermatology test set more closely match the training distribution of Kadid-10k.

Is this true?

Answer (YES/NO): NO